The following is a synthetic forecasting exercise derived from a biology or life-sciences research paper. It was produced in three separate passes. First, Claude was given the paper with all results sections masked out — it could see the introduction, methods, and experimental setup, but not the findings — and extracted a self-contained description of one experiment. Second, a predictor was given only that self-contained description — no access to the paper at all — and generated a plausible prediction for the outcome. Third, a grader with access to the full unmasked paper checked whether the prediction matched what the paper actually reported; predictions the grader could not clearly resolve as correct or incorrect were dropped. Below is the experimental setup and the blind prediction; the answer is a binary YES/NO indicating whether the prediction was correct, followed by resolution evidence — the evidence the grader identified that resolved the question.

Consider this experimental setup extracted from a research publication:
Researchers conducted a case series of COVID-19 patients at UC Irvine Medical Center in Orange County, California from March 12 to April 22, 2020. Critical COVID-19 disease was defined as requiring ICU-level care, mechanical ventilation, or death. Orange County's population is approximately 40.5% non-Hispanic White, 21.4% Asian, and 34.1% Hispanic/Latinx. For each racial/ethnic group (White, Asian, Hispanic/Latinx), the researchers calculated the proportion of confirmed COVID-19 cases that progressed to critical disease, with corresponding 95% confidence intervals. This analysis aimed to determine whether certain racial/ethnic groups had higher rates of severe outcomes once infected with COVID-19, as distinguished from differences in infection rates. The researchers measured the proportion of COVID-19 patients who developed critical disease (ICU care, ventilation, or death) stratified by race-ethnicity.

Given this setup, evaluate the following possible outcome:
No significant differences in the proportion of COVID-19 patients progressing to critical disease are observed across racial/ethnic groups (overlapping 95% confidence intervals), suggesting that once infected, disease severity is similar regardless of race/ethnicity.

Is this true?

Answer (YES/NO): NO